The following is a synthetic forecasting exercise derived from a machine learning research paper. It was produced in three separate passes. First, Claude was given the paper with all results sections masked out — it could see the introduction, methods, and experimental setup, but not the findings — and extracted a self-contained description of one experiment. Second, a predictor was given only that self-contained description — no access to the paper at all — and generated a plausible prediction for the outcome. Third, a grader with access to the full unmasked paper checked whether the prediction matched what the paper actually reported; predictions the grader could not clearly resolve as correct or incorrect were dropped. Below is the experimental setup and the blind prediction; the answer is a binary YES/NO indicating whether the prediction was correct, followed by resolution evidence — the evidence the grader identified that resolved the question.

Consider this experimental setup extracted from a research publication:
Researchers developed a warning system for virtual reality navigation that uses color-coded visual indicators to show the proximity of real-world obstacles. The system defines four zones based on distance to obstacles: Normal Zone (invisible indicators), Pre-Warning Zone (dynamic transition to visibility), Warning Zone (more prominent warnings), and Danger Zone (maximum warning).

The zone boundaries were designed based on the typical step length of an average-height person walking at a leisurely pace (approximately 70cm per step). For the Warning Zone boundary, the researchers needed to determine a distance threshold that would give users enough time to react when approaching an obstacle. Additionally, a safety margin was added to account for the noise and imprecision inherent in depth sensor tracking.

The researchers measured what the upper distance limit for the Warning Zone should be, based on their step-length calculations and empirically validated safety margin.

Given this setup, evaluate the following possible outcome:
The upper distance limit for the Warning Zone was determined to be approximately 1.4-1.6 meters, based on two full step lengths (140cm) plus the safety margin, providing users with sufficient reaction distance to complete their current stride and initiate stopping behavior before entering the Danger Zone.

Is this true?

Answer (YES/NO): NO